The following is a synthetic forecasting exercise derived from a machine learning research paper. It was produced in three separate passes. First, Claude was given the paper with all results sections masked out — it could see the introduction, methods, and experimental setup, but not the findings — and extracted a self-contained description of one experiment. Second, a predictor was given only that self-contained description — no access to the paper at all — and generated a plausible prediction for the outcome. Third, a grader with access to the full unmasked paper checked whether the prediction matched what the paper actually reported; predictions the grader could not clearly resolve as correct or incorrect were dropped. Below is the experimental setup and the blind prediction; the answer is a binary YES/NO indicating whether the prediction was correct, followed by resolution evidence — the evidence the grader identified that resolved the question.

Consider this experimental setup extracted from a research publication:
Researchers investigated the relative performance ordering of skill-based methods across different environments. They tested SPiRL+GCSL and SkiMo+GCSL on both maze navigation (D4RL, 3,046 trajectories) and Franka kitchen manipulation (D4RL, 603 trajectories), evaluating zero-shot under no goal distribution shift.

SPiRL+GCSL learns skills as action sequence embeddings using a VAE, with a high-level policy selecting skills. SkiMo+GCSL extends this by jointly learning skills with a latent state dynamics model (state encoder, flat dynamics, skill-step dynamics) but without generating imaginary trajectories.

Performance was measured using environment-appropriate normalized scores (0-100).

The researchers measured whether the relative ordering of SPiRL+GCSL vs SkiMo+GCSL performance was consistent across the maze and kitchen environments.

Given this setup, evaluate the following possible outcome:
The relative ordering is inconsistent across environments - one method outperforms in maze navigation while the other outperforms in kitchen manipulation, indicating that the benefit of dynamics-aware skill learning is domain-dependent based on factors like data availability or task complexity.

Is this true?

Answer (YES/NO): NO